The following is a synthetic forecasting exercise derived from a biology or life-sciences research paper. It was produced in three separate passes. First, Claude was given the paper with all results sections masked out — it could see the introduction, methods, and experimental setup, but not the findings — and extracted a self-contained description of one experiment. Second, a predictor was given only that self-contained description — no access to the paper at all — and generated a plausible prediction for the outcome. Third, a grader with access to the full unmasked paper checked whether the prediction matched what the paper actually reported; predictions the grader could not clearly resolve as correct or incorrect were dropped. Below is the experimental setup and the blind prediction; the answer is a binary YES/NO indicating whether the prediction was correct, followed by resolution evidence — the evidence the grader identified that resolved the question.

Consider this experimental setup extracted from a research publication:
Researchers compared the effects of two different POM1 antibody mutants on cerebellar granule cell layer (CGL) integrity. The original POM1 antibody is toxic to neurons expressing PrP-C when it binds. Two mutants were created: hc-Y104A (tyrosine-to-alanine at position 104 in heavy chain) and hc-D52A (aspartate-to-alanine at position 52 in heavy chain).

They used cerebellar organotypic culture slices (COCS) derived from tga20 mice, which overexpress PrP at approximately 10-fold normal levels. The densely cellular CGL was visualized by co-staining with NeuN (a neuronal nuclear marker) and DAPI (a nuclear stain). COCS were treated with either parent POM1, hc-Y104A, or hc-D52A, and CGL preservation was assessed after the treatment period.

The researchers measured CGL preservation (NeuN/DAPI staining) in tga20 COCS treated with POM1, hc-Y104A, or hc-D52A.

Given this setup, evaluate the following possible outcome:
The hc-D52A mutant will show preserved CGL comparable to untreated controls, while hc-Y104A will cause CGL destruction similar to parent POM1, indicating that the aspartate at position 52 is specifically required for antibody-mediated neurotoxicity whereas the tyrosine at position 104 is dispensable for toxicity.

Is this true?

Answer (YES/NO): NO